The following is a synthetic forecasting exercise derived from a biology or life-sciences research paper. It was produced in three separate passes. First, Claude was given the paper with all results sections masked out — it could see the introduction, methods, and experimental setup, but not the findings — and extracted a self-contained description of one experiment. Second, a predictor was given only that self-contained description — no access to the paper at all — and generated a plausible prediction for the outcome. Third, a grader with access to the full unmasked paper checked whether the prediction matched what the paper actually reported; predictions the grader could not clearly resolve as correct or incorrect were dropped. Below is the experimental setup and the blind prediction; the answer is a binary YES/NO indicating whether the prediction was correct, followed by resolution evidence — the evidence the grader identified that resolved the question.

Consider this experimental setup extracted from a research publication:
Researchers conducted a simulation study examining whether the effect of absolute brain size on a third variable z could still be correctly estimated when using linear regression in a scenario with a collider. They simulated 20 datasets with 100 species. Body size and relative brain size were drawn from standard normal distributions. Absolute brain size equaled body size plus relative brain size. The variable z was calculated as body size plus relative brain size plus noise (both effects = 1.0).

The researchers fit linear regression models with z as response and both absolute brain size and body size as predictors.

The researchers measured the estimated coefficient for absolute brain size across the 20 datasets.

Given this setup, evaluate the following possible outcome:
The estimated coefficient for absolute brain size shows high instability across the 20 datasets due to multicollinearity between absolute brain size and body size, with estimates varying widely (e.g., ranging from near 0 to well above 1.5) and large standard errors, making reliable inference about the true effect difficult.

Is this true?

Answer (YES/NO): NO